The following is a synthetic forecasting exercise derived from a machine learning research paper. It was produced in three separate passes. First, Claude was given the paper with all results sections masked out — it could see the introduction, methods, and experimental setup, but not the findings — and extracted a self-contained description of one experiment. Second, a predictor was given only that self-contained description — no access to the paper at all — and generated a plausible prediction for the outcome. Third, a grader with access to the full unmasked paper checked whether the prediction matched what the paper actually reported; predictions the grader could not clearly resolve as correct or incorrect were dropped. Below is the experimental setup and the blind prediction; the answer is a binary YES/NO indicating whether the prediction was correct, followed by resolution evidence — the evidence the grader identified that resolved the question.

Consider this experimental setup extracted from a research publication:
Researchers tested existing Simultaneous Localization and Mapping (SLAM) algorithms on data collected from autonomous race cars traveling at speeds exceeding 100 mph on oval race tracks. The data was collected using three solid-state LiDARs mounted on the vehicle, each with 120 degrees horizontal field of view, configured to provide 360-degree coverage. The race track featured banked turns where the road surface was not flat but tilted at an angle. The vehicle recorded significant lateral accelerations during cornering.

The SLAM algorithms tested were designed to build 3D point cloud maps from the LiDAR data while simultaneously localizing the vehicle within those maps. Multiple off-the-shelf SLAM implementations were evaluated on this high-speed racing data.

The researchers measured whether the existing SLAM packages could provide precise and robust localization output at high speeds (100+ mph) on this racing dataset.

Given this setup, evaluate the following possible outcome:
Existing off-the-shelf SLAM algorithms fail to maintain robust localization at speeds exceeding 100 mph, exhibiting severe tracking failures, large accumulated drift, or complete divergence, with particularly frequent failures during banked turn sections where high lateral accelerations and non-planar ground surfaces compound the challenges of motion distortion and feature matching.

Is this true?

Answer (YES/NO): YES